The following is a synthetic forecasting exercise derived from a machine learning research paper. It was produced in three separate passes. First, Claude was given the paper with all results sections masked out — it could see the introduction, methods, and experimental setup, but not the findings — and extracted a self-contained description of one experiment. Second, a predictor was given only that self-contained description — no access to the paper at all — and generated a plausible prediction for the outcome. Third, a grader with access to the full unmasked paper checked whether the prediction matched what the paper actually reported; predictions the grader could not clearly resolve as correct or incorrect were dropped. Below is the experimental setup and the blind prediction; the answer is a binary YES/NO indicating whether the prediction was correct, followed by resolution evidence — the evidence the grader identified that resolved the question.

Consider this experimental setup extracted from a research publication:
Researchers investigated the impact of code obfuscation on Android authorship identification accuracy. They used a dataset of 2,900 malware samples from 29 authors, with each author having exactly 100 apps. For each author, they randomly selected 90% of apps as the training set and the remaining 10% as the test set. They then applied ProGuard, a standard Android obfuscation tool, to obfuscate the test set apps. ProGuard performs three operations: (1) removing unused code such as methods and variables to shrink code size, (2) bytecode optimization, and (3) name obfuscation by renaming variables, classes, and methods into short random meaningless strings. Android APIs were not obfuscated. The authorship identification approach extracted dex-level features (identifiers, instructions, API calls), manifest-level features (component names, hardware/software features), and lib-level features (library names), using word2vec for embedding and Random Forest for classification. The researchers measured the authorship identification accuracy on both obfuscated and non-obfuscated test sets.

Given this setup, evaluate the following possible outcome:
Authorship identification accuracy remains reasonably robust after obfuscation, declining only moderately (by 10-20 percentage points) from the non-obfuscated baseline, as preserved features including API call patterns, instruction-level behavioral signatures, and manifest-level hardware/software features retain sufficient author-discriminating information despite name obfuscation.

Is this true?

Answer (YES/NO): NO